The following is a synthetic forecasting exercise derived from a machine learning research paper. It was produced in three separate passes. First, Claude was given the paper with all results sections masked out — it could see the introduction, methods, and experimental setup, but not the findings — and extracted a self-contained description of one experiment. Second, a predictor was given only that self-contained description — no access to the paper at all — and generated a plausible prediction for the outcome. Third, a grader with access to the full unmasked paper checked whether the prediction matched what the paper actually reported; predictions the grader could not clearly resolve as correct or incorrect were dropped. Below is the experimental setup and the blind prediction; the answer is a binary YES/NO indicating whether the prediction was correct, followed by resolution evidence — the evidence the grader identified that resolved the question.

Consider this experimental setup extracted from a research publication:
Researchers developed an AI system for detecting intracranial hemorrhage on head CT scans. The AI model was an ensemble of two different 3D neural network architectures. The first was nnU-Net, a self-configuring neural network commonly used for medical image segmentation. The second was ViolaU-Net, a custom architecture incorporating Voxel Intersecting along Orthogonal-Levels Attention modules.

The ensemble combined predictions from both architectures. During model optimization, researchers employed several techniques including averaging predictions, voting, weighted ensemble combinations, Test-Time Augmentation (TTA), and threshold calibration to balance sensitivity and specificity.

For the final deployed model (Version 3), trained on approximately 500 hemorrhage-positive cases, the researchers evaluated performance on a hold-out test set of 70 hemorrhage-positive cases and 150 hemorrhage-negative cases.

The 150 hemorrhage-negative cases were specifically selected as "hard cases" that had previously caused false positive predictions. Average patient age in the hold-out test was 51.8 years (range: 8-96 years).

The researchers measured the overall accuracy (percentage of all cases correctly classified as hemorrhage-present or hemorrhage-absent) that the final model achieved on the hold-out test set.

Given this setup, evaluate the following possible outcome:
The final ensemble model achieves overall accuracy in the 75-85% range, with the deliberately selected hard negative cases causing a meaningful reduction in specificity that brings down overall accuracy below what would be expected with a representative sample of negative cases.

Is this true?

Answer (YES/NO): NO